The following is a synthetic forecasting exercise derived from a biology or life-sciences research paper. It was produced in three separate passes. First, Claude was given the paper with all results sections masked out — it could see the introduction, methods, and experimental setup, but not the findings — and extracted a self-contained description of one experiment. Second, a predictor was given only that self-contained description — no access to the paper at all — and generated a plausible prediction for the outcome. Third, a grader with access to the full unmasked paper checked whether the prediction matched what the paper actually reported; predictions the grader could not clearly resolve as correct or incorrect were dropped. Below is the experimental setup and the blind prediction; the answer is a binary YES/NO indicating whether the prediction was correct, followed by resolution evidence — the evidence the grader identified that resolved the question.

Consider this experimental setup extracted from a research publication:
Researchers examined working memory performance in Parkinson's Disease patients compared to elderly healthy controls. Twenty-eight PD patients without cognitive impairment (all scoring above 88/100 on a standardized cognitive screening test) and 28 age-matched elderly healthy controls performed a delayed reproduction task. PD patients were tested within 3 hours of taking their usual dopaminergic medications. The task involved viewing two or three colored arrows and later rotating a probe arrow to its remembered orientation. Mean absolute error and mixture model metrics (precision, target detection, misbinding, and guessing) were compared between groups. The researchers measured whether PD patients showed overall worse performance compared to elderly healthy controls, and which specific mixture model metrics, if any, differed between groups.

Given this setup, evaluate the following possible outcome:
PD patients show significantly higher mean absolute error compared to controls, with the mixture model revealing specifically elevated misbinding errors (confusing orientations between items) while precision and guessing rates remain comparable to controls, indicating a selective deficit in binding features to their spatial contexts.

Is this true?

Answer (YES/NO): NO